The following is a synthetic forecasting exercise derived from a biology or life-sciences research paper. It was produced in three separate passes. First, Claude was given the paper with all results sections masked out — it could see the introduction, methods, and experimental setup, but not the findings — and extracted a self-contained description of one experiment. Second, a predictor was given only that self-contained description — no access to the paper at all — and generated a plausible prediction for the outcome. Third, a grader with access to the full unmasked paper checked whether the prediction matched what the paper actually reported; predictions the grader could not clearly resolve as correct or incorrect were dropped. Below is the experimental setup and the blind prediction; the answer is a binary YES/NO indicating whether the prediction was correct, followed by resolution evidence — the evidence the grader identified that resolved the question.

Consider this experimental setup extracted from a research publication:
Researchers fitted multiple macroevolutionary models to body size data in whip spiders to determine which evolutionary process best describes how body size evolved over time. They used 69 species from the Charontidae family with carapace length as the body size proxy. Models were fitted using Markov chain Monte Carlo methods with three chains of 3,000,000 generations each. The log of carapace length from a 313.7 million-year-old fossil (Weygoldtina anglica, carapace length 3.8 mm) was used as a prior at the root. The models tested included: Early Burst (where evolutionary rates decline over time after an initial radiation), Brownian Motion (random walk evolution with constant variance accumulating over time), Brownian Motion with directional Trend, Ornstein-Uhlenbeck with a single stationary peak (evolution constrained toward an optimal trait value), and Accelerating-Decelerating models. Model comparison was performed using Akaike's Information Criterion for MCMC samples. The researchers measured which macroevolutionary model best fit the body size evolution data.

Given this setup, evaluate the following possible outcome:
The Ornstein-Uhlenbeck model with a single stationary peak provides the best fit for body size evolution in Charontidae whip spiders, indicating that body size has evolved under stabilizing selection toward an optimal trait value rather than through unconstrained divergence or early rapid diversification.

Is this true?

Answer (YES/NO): NO